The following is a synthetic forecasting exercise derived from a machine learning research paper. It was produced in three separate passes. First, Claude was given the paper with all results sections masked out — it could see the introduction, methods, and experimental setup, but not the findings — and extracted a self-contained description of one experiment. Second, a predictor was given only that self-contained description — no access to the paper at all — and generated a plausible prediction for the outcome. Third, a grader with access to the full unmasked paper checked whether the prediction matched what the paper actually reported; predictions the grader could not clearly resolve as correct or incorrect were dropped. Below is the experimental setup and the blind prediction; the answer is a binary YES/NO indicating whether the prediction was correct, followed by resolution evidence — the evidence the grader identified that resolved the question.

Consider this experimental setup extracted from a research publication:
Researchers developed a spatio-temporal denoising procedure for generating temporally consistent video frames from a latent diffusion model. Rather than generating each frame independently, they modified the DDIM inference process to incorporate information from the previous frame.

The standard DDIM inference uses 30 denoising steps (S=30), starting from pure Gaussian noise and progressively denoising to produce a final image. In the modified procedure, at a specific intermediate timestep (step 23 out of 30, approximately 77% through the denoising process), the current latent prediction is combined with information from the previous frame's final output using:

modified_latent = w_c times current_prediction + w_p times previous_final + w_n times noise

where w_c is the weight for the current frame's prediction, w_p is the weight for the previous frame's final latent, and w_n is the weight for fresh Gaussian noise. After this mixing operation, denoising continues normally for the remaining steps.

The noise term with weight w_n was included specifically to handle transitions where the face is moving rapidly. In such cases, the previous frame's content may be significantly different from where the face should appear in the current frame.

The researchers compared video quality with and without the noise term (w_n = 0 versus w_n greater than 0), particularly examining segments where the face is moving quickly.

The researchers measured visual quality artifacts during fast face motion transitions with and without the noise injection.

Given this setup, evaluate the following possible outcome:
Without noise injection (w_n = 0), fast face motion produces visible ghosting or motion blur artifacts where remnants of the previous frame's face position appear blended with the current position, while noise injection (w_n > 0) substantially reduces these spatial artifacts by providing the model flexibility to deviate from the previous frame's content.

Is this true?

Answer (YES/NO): NO